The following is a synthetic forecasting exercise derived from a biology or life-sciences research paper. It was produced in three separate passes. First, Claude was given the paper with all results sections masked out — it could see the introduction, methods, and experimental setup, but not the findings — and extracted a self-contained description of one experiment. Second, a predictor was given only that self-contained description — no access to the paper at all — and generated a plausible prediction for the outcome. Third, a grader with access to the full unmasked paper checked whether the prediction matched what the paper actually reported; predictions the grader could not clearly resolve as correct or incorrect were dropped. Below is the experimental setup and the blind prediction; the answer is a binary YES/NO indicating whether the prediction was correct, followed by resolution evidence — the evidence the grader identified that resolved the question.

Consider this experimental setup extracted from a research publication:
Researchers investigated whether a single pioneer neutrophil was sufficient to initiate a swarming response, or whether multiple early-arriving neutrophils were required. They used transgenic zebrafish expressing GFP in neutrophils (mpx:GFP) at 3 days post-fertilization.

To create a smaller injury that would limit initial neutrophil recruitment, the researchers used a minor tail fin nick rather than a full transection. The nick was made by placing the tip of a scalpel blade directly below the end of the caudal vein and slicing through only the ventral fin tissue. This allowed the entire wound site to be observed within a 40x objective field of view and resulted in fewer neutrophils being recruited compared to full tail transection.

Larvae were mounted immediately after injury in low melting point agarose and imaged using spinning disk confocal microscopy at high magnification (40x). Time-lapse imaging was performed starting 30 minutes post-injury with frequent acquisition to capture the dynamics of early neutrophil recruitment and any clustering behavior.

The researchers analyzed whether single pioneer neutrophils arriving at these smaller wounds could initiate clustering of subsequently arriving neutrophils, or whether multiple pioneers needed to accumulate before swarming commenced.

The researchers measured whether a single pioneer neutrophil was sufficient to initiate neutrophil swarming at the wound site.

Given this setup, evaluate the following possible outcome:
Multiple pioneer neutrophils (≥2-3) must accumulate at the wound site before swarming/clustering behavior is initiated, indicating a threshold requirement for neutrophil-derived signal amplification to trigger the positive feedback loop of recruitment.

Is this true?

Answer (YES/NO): NO